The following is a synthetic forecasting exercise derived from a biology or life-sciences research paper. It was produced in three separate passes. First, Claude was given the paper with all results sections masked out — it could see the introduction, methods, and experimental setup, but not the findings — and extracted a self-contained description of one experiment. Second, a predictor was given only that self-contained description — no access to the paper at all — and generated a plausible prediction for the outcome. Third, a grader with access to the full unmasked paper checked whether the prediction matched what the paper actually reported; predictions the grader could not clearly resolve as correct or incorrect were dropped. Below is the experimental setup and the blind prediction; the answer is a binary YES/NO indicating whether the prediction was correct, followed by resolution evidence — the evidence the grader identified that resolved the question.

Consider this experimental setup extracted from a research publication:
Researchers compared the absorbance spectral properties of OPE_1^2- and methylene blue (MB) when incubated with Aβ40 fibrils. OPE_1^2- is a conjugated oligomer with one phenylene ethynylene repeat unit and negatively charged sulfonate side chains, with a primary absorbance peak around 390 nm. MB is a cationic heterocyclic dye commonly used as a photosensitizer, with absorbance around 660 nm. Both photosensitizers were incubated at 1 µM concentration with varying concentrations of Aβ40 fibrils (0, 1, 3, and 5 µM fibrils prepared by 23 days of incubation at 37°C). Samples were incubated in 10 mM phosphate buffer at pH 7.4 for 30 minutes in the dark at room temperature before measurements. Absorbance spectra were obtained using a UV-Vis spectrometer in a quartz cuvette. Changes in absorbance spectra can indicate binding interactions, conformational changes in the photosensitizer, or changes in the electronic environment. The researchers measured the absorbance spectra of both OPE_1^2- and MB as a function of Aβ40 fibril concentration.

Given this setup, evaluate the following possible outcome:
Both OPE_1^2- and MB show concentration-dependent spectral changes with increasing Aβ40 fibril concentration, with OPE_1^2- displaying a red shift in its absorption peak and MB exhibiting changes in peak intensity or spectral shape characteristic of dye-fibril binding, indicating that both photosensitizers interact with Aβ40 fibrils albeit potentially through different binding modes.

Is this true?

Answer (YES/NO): NO